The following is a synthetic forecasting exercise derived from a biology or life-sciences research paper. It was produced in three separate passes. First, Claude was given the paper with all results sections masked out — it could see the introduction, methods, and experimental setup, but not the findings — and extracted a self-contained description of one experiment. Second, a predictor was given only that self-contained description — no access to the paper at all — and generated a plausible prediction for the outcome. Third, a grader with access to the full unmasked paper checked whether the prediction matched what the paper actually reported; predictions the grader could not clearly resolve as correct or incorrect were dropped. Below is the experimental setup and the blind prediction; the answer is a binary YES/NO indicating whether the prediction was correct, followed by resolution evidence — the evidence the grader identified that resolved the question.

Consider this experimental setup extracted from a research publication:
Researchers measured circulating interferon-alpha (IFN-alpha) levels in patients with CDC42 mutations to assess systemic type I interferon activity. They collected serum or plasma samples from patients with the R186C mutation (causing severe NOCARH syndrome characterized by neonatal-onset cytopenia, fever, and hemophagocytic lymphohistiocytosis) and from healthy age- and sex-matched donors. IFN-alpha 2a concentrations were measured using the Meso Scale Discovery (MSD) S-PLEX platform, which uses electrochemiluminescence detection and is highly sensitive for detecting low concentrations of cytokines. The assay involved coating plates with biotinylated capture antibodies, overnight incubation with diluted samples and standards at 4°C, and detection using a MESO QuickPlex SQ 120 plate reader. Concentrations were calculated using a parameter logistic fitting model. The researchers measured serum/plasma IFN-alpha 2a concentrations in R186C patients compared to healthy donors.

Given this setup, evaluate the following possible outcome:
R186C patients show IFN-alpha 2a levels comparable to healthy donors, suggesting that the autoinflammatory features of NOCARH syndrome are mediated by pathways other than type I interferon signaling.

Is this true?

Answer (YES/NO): NO